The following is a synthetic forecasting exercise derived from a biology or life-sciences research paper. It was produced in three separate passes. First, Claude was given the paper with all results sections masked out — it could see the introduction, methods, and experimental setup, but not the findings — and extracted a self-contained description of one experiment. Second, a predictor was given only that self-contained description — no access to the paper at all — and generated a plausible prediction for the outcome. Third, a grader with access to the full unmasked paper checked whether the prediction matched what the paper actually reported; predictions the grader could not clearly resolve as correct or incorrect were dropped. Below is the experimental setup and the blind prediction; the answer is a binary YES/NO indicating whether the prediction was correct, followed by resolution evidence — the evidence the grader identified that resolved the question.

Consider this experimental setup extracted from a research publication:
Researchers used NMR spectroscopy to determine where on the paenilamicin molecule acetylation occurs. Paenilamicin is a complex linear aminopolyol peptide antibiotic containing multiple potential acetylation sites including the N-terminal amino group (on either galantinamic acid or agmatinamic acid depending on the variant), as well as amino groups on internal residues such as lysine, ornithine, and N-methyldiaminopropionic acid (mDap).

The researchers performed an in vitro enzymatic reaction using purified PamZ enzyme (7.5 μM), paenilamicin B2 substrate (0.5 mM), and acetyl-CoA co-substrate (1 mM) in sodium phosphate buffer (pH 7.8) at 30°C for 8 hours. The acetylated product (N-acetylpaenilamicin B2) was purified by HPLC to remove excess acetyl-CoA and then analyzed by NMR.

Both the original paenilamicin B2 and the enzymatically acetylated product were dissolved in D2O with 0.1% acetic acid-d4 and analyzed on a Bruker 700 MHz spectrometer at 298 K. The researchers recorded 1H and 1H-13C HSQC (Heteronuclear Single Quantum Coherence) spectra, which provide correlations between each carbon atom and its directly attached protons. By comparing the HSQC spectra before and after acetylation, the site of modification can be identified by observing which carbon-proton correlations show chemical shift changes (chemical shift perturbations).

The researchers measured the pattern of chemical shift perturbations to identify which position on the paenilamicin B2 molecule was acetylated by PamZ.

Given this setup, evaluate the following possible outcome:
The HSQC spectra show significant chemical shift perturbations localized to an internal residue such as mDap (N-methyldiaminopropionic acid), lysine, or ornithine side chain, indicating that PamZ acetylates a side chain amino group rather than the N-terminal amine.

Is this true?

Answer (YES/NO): NO